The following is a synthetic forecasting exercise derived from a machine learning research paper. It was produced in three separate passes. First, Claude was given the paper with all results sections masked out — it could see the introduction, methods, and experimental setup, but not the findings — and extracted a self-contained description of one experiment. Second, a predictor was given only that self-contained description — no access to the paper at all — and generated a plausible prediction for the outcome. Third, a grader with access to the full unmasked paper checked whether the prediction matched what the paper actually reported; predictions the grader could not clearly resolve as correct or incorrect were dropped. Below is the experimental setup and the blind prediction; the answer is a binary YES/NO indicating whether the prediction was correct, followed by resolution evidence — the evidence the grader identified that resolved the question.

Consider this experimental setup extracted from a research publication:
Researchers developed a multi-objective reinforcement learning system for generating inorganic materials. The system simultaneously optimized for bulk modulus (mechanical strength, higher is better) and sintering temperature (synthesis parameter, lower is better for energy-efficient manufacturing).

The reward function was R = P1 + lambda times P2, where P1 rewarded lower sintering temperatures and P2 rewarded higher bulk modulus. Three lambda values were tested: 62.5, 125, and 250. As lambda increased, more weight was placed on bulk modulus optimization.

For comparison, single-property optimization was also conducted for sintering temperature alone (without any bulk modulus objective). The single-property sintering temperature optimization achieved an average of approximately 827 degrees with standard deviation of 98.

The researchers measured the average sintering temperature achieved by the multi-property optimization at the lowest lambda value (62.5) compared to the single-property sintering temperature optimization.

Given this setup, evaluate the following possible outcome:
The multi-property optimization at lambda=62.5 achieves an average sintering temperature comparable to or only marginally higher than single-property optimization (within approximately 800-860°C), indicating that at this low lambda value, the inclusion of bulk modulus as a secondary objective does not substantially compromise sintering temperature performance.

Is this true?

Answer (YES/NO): YES